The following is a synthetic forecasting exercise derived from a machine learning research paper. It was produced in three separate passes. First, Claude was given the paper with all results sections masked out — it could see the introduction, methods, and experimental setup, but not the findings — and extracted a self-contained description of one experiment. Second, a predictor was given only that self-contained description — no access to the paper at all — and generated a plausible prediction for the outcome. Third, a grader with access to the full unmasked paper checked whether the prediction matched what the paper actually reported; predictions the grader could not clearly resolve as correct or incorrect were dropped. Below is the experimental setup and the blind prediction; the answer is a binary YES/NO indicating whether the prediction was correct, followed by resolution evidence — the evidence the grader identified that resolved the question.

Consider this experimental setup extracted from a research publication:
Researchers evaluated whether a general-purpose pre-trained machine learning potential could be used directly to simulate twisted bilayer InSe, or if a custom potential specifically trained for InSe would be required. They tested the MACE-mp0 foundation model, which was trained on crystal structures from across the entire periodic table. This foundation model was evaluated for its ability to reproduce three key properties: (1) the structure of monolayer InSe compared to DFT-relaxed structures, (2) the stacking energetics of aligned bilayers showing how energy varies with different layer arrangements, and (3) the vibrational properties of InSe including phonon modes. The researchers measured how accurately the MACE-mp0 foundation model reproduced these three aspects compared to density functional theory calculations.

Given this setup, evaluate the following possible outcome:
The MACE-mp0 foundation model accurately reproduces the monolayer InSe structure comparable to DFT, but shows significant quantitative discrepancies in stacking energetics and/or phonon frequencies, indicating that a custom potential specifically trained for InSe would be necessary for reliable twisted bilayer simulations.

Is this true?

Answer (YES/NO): YES